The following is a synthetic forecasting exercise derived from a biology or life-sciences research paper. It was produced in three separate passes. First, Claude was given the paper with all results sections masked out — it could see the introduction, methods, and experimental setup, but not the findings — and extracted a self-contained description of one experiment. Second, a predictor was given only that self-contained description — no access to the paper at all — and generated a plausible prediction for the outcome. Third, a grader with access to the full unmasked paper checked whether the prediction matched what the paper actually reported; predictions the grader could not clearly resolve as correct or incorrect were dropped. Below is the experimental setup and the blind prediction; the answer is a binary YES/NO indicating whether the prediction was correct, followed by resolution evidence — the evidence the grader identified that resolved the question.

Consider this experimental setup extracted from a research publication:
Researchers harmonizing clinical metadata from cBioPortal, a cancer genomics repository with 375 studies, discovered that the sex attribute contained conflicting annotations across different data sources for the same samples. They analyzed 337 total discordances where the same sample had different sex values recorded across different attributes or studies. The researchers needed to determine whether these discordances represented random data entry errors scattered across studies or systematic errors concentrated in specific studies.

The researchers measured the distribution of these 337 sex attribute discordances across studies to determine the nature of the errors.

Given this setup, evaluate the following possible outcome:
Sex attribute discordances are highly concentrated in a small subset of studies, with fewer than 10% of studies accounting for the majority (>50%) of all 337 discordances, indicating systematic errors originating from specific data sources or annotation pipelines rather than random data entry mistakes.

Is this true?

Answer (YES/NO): YES